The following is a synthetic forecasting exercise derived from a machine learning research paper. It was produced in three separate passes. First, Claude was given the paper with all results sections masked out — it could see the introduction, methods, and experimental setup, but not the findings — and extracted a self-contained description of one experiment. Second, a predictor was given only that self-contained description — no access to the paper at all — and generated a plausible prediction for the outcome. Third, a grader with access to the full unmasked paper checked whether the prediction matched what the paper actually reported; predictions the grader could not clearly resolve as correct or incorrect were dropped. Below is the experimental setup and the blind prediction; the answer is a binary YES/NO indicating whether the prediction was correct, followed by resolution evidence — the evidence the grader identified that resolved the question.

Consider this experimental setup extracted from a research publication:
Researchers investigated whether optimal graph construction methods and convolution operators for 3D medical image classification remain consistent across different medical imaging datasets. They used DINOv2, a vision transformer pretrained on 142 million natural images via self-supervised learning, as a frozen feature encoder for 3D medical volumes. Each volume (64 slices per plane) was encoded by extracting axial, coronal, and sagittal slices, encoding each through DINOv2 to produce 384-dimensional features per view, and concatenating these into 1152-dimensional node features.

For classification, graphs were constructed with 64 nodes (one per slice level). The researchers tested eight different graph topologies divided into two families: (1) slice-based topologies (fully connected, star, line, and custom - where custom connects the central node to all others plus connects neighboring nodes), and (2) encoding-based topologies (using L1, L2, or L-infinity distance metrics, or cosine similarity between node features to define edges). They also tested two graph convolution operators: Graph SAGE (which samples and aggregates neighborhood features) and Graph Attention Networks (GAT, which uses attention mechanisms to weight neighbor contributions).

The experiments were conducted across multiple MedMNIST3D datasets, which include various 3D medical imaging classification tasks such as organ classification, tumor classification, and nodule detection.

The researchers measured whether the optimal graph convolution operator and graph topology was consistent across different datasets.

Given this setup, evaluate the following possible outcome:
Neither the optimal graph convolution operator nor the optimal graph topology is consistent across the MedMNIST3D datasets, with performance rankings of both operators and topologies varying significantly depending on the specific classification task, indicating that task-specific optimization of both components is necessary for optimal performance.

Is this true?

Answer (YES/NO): YES